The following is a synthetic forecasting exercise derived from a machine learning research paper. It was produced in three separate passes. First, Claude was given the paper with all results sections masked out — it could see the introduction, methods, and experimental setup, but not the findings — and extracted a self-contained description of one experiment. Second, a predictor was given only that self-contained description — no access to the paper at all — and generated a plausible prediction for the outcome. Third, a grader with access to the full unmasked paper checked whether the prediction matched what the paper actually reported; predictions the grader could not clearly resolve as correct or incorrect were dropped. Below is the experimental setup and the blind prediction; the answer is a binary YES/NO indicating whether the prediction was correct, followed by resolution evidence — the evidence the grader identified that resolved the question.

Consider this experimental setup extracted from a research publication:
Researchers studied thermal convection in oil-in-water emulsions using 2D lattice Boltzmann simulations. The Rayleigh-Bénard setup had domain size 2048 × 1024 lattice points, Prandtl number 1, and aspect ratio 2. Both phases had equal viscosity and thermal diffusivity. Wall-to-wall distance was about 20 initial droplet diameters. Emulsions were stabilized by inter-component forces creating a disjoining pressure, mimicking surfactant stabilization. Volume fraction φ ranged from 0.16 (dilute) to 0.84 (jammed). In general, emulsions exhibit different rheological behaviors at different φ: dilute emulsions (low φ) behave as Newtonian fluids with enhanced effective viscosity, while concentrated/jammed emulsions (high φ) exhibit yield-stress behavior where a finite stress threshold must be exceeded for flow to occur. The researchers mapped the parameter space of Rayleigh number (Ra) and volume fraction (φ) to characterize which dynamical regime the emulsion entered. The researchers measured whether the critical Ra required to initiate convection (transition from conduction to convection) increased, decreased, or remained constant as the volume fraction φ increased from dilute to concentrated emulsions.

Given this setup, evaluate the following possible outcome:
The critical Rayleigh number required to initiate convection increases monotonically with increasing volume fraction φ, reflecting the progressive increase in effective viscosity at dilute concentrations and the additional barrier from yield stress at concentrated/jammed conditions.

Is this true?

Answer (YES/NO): YES